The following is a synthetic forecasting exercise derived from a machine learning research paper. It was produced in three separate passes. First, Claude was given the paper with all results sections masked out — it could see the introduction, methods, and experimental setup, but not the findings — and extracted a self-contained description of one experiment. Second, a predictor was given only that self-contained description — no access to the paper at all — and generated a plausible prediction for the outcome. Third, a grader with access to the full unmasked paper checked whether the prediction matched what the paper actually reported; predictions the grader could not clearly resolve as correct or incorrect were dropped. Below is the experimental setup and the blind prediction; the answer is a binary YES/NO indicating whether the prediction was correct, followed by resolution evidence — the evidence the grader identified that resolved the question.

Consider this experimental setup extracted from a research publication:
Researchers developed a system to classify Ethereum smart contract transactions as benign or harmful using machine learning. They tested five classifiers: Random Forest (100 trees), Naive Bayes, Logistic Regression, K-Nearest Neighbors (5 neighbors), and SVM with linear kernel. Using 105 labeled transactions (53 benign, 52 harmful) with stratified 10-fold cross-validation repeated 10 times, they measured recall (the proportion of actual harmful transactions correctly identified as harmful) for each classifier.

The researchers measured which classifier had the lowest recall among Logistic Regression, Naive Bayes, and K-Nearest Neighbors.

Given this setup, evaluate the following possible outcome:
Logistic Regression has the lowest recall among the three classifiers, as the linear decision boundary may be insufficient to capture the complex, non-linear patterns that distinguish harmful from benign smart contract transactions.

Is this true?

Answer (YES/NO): YES